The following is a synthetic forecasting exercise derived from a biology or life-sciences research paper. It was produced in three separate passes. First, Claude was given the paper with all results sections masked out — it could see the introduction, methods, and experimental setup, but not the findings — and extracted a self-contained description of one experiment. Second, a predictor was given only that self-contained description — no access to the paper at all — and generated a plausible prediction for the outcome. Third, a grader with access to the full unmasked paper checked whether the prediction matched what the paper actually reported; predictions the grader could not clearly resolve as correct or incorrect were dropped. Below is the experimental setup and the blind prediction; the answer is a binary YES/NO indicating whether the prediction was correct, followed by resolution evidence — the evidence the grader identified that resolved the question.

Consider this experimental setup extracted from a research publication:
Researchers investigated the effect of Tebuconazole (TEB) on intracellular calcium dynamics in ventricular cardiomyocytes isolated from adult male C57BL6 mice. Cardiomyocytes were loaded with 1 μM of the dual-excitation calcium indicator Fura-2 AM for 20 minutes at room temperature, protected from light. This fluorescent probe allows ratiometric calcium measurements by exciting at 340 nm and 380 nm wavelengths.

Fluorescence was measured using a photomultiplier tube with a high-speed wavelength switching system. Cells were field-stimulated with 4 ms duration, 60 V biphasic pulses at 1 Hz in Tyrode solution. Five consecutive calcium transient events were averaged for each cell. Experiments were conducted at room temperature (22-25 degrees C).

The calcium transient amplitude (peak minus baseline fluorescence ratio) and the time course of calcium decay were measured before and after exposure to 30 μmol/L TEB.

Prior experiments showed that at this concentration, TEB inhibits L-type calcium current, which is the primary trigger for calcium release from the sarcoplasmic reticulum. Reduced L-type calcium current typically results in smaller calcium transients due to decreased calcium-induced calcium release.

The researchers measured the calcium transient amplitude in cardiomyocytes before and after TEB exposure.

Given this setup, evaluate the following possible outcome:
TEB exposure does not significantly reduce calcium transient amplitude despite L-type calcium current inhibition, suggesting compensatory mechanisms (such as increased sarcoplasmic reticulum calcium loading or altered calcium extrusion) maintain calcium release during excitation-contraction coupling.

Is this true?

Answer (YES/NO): NO